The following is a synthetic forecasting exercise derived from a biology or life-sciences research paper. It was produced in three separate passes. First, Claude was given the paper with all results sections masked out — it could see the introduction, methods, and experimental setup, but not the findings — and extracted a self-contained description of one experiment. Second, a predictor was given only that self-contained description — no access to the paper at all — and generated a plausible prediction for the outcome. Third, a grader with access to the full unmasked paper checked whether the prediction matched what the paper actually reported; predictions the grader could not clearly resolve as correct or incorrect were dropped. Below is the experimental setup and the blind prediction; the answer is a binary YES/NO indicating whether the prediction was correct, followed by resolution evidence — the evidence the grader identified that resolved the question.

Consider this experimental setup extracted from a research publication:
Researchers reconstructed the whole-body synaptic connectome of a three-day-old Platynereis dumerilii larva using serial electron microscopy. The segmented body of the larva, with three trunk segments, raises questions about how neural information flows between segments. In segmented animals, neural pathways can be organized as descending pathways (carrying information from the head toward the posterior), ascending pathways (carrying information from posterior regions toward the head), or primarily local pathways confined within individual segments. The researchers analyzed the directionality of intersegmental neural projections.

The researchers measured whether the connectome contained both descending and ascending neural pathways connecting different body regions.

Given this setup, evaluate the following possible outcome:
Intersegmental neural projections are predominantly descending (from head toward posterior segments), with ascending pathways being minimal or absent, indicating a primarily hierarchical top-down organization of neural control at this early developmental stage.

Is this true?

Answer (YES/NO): NO